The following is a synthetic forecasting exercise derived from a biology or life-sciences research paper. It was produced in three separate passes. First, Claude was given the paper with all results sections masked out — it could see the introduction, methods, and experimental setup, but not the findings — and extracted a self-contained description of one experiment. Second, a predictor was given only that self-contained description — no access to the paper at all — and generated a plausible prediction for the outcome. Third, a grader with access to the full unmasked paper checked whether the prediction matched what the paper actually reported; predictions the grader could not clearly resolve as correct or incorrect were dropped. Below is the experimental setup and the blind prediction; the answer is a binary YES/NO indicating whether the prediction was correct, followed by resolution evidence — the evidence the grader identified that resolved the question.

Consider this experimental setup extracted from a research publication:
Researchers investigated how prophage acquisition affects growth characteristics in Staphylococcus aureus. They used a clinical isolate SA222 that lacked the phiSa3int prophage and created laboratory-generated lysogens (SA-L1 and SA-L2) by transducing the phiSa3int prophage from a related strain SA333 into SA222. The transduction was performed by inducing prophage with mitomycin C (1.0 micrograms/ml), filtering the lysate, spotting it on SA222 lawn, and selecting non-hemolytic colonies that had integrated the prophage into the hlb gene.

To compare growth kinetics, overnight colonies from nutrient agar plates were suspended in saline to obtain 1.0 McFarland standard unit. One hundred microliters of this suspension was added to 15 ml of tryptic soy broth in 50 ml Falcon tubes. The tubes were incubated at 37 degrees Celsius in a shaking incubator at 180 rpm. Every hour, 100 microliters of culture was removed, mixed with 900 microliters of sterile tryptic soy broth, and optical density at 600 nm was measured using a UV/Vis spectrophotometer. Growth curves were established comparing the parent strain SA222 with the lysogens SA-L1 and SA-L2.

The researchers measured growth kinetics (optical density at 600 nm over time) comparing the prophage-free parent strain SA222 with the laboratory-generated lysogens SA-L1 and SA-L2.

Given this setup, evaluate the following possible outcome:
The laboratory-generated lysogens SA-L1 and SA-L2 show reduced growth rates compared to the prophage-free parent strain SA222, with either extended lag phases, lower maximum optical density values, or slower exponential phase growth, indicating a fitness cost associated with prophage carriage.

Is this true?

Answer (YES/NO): NO